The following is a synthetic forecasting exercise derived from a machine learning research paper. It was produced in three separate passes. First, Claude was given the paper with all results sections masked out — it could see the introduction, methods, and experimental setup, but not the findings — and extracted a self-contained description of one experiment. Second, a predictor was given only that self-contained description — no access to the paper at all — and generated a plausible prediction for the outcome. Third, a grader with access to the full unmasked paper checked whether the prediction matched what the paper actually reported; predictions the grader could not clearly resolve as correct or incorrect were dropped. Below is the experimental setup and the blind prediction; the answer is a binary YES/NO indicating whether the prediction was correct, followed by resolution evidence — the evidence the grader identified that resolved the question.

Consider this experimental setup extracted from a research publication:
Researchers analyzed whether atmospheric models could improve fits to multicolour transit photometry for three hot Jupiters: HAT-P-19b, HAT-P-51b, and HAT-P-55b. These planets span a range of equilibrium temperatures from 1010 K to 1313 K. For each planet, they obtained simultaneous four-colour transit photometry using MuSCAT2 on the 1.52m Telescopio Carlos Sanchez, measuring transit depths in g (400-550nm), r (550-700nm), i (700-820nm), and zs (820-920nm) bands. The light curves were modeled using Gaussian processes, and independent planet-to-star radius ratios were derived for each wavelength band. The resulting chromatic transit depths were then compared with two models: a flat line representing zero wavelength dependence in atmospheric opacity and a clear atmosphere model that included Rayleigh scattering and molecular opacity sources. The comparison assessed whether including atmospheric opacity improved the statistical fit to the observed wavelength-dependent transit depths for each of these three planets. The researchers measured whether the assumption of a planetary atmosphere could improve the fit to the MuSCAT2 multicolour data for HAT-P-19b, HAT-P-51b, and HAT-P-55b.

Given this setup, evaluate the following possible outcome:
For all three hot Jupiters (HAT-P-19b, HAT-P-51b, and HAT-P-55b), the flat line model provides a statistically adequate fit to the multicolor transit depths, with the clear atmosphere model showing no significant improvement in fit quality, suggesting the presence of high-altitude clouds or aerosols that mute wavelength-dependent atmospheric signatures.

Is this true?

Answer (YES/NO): NO